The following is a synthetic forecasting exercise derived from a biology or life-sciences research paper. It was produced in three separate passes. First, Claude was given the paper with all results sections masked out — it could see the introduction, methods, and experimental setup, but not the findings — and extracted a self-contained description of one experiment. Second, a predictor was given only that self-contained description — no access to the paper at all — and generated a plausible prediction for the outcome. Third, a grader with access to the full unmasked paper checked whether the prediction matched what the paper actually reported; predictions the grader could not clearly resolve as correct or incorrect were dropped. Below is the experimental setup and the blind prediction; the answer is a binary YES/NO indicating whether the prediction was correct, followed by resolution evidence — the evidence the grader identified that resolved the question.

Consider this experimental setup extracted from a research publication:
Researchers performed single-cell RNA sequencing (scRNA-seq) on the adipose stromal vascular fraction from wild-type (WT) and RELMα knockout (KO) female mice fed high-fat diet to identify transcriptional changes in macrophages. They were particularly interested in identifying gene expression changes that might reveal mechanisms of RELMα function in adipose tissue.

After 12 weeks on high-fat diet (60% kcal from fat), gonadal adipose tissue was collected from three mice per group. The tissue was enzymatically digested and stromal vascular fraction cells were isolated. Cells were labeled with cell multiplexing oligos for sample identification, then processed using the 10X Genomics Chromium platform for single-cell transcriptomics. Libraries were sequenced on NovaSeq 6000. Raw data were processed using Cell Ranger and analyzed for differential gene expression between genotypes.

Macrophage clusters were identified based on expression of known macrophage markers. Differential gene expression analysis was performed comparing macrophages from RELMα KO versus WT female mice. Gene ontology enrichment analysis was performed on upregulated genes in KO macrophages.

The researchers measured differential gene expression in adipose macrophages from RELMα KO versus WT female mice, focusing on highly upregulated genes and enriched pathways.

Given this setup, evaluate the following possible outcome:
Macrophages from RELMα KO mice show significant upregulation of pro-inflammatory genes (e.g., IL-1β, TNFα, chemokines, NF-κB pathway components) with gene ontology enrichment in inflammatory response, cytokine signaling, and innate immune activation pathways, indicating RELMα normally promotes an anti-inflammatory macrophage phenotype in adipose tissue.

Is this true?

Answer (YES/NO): NO